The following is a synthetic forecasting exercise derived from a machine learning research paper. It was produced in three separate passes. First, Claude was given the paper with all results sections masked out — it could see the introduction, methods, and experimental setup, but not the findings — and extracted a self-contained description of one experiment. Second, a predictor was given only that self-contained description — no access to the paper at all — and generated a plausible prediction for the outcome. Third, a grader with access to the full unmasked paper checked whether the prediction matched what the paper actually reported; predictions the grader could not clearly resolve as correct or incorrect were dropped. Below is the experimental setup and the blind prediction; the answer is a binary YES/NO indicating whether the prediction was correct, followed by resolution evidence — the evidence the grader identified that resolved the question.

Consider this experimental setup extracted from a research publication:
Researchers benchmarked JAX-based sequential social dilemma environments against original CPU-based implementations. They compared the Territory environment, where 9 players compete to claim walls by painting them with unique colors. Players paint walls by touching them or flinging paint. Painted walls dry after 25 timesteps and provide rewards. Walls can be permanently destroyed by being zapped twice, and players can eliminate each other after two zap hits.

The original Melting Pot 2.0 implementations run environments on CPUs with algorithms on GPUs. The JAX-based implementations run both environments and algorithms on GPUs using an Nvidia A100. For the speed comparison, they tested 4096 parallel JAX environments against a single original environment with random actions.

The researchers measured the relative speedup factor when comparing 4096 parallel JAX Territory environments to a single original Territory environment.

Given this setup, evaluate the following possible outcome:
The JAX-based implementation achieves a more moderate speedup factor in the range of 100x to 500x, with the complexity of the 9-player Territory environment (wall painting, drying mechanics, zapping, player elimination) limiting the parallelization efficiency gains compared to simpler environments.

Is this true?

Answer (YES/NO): YES